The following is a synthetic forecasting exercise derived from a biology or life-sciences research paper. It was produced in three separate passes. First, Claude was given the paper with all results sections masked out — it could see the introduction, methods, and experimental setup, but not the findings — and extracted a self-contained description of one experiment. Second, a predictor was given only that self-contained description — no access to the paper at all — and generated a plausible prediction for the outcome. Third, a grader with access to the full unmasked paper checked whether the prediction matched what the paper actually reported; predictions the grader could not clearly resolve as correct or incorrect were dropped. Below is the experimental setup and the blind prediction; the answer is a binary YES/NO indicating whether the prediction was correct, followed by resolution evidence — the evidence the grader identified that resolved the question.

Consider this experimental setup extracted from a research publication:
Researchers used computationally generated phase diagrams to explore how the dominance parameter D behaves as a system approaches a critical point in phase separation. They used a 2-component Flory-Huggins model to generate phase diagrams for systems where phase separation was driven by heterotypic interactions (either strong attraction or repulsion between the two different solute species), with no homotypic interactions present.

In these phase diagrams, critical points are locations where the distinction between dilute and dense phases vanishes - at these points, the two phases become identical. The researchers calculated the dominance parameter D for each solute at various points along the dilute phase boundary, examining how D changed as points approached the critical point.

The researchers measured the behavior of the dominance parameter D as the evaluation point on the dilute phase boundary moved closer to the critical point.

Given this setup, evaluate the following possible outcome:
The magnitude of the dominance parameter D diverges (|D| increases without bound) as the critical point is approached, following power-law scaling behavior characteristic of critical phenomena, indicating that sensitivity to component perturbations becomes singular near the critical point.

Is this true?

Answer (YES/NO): YES